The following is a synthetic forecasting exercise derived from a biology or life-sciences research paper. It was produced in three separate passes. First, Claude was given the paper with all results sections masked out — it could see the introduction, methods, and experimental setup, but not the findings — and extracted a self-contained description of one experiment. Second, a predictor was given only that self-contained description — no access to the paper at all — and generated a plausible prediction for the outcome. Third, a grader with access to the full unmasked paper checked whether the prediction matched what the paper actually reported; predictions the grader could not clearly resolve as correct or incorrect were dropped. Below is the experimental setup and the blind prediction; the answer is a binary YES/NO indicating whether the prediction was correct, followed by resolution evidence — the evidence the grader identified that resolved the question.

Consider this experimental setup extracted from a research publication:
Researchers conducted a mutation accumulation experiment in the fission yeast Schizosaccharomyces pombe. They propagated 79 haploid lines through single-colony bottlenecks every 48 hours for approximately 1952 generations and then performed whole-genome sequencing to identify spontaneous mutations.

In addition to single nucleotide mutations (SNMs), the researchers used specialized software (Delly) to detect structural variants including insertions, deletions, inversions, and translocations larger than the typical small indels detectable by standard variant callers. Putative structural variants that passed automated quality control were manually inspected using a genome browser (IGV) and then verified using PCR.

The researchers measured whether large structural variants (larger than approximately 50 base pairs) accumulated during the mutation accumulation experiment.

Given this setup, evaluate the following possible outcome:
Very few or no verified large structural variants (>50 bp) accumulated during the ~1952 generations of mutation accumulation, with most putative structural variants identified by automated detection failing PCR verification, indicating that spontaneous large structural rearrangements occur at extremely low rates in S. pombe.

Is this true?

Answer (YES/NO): NO